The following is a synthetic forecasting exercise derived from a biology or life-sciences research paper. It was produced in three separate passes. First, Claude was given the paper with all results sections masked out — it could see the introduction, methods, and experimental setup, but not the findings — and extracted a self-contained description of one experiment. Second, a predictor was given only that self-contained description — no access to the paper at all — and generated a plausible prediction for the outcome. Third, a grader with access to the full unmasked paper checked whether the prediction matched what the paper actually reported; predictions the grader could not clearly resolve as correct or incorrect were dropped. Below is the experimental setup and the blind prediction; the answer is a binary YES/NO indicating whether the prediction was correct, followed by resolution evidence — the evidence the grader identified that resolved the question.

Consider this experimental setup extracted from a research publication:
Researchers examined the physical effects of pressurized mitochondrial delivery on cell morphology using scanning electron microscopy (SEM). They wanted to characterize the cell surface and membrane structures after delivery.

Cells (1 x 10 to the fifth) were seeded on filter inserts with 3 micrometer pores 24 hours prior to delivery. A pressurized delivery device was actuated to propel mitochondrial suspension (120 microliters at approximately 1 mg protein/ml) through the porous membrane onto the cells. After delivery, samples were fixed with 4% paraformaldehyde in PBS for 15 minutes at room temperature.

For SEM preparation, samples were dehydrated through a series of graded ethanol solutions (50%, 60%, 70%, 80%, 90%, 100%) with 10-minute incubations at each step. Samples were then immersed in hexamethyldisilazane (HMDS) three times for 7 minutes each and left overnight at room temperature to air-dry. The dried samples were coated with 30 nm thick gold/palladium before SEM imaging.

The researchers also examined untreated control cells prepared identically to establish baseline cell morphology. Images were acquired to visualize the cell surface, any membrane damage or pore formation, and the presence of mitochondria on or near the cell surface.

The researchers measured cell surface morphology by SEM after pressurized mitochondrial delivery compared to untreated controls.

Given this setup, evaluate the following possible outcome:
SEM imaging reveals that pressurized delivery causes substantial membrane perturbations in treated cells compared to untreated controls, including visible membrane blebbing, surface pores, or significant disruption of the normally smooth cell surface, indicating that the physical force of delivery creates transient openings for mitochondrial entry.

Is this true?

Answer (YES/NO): YES